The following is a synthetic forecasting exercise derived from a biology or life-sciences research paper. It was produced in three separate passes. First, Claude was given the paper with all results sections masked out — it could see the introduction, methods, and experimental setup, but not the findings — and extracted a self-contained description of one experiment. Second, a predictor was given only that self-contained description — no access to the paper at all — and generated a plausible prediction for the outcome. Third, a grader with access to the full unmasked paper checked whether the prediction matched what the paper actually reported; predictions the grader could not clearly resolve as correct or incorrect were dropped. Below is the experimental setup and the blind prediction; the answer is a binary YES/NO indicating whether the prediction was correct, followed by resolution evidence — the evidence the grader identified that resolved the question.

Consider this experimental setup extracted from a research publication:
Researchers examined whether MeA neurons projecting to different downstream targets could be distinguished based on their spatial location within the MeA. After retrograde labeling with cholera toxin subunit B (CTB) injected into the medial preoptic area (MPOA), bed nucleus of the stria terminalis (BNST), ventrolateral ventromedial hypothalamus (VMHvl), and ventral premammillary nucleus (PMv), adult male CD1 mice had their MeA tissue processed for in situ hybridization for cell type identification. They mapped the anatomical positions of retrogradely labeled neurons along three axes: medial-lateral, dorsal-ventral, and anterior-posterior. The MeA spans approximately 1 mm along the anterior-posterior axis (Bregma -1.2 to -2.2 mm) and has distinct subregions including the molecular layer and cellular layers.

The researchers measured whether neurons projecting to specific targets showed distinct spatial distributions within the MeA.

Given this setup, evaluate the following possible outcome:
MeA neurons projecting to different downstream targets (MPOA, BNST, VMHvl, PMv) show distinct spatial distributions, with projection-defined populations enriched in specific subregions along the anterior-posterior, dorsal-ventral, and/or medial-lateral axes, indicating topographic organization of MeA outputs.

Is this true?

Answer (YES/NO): NO